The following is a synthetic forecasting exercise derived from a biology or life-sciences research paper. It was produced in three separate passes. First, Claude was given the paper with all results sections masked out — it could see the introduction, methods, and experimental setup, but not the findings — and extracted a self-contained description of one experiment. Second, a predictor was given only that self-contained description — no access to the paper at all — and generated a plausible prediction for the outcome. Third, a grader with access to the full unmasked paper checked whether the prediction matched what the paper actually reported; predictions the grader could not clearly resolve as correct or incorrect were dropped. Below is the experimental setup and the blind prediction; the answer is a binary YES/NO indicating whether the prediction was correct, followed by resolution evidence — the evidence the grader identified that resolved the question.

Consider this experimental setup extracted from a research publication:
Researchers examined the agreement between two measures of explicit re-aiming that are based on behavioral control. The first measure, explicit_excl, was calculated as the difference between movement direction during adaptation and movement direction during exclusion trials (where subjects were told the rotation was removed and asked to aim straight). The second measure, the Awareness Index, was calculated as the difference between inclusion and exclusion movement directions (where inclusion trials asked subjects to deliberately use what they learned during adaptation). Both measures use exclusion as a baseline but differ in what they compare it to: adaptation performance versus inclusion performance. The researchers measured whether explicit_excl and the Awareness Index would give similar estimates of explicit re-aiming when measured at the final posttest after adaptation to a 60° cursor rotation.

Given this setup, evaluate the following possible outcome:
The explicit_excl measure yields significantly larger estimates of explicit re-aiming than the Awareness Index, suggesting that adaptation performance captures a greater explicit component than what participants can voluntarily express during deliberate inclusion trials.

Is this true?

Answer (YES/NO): YES